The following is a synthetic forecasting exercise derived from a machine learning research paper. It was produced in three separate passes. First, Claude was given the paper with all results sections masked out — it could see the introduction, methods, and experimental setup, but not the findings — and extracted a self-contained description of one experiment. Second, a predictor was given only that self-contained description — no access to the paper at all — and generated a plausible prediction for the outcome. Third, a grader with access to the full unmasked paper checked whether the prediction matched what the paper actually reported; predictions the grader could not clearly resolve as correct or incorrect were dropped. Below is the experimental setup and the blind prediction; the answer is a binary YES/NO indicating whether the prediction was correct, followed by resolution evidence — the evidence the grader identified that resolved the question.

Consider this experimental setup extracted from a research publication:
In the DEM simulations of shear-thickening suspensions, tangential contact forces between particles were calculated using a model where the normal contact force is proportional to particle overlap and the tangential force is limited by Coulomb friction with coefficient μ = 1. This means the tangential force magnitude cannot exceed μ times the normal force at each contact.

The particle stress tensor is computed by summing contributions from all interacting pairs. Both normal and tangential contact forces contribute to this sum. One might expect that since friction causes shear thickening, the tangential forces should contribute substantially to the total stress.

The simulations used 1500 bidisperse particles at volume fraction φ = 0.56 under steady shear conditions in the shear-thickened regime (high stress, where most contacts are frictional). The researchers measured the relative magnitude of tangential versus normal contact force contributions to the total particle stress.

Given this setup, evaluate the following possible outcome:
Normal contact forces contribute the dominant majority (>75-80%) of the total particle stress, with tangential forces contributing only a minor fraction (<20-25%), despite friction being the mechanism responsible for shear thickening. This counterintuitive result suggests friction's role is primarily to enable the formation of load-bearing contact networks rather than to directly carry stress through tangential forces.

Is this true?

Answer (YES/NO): YES